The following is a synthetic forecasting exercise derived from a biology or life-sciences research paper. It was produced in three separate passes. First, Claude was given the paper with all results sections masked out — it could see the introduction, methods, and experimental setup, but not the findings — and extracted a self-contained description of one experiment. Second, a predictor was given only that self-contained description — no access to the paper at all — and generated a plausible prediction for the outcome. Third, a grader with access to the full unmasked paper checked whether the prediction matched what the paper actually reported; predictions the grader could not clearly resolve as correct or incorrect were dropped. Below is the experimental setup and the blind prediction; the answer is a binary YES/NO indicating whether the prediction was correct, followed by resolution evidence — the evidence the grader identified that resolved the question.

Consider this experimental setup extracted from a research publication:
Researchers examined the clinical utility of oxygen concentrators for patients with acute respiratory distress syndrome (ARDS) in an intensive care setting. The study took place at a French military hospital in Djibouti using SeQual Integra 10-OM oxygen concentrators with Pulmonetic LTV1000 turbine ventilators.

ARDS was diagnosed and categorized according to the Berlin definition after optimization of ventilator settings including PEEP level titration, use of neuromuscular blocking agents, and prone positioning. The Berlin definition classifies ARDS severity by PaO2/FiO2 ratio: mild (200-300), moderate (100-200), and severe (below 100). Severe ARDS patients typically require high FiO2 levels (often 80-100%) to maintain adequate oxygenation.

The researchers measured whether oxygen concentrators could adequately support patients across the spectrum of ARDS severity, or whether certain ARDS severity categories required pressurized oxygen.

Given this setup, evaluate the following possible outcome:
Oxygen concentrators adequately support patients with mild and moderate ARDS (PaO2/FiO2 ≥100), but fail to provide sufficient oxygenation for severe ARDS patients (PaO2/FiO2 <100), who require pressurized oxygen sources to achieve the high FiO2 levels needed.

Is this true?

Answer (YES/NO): YES